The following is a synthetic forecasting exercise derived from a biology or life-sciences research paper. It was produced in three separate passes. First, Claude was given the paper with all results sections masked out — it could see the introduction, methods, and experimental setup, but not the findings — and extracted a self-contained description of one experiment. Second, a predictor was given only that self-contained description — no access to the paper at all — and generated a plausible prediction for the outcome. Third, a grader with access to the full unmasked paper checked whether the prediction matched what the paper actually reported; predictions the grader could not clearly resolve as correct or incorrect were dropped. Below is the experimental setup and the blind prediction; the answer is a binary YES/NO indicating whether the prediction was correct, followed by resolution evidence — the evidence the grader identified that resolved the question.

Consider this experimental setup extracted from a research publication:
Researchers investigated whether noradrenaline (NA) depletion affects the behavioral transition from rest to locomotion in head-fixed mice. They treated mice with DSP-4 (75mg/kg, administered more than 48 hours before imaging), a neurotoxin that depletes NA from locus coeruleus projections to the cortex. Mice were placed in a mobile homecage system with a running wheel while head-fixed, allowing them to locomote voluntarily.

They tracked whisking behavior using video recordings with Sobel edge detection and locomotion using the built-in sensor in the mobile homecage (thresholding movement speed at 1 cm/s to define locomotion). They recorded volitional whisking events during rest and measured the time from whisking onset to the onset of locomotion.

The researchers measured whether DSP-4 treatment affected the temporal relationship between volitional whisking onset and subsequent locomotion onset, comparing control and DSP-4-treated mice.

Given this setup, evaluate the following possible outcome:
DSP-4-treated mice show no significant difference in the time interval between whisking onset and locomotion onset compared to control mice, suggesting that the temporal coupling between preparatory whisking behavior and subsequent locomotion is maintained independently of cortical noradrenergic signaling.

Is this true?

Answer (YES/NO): NO